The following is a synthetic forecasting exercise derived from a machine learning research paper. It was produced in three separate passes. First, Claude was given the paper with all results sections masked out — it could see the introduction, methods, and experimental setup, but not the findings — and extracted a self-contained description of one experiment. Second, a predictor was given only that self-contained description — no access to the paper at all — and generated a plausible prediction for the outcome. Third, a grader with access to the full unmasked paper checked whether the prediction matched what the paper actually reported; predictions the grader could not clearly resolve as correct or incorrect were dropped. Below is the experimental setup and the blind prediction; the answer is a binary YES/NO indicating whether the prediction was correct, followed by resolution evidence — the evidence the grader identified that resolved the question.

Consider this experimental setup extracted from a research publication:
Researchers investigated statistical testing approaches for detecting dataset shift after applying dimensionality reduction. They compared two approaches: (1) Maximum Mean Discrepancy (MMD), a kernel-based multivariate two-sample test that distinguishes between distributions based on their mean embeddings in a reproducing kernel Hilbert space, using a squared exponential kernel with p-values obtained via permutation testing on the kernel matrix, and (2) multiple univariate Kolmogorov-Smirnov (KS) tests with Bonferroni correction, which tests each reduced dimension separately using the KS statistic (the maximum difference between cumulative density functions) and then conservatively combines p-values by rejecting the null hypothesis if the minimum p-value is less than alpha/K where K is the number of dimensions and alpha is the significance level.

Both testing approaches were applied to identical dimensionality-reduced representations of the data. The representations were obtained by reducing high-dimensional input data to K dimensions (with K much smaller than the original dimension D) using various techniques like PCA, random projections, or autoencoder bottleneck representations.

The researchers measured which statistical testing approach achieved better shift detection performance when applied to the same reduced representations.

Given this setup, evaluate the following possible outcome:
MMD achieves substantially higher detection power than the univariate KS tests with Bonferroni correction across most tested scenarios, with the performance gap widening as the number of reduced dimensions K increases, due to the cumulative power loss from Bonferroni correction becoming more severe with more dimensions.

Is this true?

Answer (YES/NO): NO